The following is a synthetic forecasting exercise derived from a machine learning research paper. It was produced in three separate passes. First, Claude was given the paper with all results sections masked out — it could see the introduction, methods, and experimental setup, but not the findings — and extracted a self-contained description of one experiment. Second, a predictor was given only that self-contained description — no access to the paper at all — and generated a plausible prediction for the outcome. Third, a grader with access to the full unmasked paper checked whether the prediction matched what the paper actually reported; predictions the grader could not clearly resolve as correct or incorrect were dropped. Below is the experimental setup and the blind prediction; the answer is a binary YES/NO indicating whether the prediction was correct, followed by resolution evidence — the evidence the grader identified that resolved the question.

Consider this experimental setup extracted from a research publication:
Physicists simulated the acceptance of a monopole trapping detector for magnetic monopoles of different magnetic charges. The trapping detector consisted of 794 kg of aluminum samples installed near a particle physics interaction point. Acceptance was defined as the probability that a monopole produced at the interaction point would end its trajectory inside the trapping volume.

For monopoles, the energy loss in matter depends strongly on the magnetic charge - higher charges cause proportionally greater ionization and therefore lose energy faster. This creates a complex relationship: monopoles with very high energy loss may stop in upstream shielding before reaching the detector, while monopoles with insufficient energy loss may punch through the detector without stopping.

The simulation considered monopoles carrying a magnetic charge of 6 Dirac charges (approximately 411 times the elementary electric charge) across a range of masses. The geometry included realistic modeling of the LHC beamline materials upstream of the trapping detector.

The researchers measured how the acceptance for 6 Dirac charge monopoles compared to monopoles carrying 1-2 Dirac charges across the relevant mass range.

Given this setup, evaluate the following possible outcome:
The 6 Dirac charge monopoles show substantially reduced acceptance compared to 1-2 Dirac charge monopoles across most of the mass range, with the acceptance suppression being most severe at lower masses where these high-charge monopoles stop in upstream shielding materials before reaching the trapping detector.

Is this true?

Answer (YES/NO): NO